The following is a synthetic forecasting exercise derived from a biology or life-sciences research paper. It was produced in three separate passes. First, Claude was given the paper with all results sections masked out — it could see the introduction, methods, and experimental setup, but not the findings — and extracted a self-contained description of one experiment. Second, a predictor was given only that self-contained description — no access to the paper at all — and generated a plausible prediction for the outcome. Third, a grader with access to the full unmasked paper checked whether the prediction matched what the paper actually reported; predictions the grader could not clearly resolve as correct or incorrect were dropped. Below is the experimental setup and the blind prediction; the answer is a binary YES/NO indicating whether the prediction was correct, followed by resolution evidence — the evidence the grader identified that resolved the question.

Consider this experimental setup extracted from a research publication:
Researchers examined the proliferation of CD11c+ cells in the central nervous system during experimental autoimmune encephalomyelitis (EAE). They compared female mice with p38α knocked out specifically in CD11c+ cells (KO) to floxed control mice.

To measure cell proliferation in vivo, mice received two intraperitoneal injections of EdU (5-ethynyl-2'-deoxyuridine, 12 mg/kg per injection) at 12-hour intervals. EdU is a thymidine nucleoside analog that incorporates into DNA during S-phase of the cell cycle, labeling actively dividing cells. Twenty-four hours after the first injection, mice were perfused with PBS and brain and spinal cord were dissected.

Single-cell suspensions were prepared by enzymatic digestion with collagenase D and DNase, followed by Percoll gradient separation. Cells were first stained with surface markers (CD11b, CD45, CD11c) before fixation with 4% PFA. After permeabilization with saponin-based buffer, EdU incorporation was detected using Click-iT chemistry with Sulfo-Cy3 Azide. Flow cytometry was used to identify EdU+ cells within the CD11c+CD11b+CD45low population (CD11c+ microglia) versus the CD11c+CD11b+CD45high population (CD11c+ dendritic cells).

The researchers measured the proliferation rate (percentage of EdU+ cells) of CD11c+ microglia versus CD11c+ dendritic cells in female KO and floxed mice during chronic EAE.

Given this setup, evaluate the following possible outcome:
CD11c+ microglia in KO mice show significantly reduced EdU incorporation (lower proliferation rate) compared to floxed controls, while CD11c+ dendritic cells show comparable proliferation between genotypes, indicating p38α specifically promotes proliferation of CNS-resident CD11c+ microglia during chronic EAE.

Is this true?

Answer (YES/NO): NO